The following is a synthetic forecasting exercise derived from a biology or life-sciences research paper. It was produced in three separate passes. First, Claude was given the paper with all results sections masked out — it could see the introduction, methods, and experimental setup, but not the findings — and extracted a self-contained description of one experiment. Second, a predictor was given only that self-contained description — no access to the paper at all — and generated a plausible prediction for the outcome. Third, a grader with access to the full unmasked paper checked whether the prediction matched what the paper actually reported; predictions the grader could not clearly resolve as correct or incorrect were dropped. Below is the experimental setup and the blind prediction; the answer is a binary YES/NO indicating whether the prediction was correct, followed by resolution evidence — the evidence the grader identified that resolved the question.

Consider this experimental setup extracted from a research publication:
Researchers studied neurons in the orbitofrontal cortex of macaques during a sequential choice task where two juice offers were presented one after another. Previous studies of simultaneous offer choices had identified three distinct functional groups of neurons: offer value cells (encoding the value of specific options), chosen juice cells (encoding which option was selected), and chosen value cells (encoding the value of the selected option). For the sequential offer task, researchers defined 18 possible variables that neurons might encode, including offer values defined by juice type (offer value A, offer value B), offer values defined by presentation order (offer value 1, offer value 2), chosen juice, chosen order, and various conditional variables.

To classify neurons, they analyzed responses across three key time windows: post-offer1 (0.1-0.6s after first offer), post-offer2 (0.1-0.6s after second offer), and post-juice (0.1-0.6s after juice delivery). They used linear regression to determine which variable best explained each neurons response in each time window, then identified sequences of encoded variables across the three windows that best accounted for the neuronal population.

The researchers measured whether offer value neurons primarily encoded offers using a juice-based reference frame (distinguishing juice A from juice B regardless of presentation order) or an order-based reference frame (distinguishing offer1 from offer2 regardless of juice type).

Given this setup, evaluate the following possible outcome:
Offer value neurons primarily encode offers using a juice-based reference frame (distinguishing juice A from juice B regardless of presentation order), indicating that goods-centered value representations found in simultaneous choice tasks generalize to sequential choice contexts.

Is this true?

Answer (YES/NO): YES